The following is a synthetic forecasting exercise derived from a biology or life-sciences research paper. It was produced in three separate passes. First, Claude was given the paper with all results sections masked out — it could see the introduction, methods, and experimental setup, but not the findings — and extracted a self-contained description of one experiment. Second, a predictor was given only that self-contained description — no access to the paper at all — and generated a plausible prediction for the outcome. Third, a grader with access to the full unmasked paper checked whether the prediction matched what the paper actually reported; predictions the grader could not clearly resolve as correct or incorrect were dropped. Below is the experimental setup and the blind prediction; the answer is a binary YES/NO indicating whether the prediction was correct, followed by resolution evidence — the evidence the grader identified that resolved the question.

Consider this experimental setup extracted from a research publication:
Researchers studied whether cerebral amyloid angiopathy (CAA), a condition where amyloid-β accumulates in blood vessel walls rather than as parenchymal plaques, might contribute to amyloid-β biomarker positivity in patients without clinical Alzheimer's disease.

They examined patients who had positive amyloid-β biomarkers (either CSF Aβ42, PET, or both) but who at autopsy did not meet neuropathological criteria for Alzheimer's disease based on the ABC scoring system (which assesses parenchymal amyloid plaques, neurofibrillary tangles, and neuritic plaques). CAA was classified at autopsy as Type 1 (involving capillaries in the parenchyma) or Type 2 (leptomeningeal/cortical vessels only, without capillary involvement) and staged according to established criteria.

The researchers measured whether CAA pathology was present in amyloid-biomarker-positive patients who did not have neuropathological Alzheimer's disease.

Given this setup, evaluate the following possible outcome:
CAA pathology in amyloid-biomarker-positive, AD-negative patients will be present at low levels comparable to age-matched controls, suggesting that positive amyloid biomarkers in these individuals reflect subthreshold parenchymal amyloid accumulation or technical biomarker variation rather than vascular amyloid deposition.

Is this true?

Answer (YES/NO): NO